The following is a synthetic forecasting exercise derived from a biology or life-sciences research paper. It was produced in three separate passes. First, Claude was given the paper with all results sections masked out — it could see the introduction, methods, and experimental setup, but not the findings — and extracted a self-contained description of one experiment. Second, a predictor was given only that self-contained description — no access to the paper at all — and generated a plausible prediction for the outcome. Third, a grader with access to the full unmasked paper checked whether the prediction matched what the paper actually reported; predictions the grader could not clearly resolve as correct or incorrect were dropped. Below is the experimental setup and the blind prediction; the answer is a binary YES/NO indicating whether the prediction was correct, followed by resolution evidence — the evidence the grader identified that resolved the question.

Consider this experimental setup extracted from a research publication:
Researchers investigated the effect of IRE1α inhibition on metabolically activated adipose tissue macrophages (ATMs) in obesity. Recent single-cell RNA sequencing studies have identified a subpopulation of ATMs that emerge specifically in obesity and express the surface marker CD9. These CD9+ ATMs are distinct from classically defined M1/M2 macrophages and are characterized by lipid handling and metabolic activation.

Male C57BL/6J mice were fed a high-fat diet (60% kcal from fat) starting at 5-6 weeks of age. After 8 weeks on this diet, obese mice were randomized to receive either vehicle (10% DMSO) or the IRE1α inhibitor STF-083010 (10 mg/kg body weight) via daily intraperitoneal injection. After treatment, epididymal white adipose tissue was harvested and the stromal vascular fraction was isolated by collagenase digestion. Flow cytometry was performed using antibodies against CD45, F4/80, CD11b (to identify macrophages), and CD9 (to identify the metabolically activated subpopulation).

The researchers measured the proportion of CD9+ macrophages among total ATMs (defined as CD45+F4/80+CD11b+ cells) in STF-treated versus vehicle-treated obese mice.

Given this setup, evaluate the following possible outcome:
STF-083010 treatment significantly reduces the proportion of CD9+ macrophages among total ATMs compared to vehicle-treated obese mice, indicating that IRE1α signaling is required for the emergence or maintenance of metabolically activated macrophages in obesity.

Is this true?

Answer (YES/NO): YES